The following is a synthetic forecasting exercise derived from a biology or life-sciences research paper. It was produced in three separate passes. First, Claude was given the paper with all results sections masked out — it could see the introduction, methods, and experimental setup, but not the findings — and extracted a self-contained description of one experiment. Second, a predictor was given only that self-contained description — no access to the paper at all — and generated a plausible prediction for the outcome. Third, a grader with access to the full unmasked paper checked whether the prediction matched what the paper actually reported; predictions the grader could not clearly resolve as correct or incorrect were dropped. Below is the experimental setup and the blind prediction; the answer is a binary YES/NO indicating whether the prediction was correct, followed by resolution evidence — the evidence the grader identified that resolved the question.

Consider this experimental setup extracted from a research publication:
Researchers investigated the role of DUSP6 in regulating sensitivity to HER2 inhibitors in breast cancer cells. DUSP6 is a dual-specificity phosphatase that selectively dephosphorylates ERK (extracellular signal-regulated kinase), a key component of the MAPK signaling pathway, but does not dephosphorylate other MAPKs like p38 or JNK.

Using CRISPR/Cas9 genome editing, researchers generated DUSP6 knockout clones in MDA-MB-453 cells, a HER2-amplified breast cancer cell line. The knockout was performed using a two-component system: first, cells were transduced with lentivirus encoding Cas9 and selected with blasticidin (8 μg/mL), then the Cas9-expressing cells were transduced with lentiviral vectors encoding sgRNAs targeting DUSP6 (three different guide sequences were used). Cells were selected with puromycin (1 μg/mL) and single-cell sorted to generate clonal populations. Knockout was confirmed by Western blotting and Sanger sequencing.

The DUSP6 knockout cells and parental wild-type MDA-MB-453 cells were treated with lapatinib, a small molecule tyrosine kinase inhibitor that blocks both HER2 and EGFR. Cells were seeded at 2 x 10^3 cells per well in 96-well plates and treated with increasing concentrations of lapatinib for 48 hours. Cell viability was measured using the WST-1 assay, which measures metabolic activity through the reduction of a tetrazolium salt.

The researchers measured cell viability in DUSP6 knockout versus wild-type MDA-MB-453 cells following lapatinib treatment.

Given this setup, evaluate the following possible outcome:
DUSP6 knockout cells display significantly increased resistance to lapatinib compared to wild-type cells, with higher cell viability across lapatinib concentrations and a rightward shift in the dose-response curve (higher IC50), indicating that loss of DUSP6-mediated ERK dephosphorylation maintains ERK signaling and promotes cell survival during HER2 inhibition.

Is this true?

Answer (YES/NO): NO